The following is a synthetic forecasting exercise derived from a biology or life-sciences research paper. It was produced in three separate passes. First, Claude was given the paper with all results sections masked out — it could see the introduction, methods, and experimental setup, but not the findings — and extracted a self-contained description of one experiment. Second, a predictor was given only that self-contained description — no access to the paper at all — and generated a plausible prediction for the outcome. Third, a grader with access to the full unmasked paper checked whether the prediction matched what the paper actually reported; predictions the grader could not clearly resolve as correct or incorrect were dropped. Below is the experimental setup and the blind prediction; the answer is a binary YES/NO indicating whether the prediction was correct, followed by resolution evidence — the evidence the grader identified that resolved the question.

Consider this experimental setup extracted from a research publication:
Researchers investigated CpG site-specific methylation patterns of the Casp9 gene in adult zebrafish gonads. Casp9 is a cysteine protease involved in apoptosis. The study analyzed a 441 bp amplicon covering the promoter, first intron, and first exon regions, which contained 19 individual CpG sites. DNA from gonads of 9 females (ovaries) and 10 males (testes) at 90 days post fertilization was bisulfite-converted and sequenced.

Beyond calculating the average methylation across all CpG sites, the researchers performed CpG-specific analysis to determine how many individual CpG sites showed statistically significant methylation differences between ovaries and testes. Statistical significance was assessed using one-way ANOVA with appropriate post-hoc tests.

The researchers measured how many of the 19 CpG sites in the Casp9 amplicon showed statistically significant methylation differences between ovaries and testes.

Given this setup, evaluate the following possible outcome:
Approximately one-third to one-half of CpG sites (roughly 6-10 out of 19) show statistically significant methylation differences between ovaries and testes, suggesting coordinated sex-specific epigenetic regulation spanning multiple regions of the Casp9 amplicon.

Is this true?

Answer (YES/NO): NO